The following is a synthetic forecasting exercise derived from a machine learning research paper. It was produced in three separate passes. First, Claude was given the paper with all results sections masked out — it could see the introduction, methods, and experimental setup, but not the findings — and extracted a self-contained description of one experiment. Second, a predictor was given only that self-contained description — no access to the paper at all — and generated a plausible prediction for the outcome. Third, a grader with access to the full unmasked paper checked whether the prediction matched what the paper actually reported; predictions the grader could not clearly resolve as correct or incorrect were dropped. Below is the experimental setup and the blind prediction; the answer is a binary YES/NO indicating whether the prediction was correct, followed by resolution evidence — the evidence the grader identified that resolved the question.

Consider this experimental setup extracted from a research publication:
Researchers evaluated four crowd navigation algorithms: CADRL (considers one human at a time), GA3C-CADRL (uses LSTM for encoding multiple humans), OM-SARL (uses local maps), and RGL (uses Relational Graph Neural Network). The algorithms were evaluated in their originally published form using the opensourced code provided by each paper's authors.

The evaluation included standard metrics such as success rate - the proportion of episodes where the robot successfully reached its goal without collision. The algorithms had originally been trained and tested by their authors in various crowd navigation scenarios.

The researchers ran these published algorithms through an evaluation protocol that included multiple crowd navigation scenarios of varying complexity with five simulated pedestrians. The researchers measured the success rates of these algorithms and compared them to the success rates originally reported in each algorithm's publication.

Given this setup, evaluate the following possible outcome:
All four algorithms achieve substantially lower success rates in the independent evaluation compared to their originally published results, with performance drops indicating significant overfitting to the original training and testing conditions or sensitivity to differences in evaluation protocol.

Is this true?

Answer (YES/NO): NO